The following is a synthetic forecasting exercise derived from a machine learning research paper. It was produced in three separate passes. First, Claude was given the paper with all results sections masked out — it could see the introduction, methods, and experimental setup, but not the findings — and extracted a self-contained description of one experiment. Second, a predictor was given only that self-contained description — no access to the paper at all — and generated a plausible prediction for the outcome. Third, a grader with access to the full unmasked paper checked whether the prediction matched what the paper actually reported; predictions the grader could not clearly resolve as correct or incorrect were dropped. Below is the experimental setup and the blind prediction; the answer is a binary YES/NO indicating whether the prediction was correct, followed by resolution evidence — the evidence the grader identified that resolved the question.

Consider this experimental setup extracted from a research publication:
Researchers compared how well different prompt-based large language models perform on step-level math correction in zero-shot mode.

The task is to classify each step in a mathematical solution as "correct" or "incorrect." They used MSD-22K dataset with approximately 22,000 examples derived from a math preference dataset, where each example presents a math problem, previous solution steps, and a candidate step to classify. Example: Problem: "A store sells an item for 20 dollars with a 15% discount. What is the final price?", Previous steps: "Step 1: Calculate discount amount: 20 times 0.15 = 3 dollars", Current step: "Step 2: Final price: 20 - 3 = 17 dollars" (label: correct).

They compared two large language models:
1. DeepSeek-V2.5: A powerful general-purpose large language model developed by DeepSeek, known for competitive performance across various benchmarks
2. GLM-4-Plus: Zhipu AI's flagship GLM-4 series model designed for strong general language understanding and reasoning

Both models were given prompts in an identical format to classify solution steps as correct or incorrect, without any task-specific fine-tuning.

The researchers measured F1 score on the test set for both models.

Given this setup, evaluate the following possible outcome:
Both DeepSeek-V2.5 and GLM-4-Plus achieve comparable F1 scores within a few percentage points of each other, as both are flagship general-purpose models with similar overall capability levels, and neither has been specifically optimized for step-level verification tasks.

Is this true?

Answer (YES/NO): NO